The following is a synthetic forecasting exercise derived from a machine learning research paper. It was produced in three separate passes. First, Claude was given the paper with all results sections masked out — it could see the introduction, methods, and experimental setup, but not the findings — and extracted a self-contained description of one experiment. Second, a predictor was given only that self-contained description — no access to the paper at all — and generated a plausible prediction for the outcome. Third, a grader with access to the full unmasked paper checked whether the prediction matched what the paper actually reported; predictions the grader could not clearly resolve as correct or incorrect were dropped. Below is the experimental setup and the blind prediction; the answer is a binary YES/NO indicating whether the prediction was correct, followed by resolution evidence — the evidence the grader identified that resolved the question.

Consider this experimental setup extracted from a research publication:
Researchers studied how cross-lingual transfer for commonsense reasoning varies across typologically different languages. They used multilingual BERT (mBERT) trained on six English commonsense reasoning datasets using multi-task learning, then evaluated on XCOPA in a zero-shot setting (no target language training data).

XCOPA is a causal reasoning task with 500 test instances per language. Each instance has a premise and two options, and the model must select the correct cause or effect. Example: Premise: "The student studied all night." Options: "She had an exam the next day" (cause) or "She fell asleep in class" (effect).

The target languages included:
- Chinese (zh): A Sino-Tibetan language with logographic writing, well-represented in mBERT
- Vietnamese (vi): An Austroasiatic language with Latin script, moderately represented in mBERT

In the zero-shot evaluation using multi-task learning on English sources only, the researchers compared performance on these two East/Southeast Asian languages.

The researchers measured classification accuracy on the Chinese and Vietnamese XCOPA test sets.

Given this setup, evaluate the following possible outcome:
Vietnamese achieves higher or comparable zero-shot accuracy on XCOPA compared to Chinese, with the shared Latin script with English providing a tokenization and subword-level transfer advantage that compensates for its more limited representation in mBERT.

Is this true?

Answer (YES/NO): NO